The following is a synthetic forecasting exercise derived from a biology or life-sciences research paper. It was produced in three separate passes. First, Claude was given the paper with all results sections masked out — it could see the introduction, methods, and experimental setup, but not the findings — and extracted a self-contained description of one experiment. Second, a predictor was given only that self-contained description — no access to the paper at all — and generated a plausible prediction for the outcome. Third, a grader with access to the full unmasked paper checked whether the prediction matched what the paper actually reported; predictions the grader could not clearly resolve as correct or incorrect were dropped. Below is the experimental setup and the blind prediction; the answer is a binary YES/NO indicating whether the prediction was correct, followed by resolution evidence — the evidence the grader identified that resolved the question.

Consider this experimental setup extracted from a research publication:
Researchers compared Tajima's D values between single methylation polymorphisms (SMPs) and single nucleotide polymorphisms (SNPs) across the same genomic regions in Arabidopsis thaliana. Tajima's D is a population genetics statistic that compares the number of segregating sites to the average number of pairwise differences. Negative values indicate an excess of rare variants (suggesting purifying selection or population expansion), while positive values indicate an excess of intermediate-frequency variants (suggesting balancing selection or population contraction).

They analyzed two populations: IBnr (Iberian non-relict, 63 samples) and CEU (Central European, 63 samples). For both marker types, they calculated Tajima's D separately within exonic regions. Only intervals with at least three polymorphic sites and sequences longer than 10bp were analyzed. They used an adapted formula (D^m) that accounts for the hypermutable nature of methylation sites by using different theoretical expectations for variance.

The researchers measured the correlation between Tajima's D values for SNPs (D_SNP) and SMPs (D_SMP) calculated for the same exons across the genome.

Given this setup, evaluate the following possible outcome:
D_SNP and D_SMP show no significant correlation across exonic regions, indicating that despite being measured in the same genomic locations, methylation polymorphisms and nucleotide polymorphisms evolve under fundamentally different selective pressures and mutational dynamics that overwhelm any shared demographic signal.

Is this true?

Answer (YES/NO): YES